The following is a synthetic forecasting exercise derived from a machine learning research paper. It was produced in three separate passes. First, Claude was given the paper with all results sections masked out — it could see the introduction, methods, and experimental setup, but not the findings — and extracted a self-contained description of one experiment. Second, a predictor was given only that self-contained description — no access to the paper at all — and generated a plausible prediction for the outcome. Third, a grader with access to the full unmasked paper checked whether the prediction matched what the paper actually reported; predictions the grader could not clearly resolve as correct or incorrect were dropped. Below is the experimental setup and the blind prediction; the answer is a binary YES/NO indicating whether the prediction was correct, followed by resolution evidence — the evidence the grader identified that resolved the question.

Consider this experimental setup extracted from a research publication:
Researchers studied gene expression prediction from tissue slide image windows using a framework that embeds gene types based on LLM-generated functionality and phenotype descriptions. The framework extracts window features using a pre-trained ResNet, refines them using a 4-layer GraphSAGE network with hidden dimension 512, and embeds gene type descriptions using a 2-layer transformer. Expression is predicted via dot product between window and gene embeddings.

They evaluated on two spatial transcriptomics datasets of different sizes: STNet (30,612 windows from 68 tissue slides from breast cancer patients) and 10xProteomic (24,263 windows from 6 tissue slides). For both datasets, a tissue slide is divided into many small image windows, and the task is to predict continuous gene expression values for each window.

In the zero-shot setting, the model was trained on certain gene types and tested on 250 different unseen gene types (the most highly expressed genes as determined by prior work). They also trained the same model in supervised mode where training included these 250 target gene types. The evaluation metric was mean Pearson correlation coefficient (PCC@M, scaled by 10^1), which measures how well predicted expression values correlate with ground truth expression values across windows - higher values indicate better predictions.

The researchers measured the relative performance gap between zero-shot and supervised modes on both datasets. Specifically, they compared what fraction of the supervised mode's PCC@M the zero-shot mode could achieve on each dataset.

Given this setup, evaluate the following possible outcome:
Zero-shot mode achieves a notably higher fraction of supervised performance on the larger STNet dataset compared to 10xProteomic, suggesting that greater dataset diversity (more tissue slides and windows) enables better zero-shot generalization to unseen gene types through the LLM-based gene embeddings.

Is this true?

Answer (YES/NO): YES